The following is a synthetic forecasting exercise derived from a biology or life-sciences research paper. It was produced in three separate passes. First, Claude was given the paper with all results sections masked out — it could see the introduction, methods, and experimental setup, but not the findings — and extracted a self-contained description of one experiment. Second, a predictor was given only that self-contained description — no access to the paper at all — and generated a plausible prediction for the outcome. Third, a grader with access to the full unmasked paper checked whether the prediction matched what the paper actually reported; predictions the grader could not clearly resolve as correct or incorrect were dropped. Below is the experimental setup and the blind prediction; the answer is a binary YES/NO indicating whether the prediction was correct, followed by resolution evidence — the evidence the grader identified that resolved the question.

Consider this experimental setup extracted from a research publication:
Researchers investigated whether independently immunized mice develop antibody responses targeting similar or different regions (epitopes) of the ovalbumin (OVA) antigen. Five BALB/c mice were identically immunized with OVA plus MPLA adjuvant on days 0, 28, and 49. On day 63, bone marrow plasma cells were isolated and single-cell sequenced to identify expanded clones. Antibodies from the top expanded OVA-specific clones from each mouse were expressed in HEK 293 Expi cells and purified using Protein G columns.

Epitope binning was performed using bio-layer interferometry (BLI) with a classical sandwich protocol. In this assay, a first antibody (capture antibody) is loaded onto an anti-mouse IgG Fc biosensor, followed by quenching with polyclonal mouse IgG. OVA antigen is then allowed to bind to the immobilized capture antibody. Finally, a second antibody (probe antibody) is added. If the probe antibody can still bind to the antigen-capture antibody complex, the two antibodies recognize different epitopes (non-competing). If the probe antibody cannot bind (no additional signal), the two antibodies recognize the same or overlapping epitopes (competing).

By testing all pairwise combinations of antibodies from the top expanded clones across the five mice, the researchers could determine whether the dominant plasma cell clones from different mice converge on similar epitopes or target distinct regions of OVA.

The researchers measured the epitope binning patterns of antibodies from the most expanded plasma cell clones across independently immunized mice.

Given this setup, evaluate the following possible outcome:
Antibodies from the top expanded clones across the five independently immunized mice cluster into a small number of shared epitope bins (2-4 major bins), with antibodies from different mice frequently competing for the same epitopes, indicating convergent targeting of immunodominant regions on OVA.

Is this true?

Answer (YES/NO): YES